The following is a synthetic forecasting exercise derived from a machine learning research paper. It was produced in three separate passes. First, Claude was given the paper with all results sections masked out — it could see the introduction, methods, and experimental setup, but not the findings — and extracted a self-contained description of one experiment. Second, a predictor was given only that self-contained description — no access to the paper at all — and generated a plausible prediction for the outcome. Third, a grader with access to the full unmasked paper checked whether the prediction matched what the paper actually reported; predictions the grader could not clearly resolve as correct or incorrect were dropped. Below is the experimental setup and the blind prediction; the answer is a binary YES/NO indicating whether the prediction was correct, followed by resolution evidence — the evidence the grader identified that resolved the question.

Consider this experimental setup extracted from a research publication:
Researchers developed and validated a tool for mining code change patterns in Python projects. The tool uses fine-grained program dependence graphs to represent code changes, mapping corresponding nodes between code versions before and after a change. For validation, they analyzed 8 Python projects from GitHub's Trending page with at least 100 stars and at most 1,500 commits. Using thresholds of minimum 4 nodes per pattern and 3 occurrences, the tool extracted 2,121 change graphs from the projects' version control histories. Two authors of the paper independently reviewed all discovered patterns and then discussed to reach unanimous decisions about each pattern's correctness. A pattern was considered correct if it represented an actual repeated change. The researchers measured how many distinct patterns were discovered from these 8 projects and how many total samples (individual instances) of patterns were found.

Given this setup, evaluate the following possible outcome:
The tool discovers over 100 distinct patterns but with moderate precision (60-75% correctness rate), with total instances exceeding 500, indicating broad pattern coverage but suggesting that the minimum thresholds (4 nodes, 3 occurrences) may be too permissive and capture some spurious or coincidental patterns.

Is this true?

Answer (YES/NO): NO